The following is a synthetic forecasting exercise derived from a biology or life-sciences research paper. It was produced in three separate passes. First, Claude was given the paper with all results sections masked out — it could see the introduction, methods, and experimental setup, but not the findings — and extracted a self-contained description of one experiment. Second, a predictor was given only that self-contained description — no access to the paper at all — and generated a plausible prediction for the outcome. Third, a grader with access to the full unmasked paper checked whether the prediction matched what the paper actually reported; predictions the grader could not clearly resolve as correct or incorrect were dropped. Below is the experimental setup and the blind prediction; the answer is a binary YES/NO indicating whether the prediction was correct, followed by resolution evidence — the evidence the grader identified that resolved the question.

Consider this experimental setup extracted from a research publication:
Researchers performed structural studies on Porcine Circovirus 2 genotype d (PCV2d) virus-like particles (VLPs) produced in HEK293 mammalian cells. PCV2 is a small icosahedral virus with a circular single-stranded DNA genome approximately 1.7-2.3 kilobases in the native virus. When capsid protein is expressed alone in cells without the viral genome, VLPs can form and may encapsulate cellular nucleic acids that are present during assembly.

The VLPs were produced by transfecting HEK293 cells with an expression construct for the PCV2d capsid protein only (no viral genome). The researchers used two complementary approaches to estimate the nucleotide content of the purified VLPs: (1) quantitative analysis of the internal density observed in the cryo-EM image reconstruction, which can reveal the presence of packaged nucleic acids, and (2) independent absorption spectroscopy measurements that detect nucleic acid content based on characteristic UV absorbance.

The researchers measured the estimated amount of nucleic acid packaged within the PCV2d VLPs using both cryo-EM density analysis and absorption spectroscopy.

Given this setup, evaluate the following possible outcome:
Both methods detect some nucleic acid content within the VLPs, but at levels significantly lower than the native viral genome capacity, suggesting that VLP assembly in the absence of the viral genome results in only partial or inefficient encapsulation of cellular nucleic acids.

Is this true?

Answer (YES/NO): NO